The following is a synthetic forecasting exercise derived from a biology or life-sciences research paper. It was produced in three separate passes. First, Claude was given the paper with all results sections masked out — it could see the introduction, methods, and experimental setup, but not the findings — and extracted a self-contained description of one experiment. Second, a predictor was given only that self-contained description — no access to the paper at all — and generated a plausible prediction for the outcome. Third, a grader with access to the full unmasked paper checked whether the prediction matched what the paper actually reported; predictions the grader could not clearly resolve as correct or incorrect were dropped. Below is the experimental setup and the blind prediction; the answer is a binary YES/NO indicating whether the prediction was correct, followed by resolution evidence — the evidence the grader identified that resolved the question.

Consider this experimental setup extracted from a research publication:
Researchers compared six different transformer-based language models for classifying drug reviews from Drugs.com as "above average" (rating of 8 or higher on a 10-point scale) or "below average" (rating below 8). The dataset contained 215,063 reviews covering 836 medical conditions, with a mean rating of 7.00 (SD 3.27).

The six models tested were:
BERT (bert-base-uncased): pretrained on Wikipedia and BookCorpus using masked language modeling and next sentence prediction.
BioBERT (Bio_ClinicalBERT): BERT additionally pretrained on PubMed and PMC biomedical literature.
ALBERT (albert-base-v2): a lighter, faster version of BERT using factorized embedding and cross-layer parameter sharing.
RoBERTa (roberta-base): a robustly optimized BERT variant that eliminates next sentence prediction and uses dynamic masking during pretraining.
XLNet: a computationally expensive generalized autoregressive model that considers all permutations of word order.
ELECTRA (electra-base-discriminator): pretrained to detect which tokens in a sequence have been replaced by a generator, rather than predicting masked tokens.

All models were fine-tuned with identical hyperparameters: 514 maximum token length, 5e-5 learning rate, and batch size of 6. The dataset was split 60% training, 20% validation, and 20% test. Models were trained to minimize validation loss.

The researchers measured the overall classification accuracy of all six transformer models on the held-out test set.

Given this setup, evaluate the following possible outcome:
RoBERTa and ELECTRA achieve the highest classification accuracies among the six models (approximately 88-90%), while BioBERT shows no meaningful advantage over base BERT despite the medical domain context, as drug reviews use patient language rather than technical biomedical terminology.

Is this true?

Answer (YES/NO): NO